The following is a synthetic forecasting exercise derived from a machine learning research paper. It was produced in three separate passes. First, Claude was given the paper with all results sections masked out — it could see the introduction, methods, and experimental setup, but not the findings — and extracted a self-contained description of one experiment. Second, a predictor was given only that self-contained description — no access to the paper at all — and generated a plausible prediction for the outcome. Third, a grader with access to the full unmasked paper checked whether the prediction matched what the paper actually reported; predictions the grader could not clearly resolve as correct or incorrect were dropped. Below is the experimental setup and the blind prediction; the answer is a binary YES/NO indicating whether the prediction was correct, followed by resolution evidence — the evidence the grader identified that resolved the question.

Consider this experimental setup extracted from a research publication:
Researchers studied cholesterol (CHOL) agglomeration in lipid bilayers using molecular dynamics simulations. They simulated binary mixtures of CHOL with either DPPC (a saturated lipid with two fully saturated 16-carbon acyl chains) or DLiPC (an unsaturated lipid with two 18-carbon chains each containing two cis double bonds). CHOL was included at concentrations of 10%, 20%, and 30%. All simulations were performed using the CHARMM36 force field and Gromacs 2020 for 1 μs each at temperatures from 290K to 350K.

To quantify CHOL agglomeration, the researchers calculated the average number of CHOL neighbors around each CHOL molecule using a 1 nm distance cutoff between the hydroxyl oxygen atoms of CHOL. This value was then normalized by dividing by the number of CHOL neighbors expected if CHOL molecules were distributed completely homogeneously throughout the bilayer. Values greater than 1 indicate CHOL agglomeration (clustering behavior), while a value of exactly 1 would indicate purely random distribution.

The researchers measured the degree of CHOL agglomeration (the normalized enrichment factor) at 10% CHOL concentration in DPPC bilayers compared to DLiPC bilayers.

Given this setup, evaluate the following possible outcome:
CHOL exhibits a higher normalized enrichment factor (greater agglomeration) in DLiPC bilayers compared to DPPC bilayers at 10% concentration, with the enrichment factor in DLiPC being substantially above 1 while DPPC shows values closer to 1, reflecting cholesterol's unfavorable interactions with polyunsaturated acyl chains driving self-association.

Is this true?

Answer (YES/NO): NO